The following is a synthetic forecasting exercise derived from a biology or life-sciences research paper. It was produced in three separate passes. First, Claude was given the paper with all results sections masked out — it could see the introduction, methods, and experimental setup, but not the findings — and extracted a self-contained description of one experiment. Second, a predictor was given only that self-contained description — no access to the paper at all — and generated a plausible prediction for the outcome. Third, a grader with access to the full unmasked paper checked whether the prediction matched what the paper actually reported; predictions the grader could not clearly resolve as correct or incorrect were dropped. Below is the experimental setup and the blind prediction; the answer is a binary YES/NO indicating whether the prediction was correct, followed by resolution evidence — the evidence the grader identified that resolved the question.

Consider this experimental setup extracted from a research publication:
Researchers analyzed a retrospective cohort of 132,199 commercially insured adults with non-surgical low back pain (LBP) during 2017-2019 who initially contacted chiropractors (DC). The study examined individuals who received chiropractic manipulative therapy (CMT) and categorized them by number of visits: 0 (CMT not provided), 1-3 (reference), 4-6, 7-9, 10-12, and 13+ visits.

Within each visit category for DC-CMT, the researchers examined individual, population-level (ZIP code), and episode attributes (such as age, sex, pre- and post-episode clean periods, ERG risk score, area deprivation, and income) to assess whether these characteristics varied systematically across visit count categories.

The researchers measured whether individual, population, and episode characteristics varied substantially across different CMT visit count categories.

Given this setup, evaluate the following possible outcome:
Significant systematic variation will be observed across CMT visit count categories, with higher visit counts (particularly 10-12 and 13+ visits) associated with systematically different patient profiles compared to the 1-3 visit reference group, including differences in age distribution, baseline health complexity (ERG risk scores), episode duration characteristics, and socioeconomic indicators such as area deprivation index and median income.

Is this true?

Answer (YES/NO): NO